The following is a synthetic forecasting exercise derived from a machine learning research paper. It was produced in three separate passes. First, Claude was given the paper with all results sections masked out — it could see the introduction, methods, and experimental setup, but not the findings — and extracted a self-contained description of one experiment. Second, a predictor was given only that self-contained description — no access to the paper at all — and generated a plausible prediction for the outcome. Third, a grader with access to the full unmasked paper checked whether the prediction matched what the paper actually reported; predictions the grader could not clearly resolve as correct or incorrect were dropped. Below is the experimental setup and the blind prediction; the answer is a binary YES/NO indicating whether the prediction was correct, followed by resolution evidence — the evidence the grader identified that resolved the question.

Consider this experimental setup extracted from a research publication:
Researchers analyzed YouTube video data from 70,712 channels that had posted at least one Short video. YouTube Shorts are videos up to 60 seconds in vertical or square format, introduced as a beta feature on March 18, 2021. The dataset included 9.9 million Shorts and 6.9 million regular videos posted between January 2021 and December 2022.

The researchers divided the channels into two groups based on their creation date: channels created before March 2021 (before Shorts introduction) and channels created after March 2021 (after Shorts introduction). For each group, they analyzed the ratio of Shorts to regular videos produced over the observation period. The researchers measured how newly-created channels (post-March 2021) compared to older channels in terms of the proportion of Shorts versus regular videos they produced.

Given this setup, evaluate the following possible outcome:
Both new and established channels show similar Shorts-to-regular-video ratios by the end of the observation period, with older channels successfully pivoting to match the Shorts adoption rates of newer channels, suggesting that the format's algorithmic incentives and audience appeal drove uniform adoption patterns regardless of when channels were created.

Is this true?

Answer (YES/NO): NO